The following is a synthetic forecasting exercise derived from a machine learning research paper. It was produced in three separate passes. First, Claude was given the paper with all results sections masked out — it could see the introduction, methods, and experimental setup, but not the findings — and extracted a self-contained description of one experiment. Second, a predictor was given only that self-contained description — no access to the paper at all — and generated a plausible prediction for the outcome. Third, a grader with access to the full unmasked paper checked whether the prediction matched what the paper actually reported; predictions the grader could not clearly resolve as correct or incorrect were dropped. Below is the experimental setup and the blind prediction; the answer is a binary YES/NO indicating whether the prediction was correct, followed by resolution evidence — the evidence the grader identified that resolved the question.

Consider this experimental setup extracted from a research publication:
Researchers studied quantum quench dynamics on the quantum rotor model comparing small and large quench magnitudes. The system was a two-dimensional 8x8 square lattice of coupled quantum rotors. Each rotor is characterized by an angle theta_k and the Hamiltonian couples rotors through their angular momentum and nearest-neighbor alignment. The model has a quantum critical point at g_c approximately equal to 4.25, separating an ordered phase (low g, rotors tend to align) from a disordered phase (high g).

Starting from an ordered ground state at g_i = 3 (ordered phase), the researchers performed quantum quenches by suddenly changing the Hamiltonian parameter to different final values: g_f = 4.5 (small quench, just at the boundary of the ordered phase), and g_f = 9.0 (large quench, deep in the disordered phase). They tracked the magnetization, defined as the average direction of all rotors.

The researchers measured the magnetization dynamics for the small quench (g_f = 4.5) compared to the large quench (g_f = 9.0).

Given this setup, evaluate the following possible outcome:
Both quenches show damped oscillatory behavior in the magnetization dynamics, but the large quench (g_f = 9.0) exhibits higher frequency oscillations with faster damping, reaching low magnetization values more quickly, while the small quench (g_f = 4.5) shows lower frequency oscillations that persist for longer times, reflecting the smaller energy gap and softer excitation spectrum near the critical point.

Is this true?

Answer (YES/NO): NO